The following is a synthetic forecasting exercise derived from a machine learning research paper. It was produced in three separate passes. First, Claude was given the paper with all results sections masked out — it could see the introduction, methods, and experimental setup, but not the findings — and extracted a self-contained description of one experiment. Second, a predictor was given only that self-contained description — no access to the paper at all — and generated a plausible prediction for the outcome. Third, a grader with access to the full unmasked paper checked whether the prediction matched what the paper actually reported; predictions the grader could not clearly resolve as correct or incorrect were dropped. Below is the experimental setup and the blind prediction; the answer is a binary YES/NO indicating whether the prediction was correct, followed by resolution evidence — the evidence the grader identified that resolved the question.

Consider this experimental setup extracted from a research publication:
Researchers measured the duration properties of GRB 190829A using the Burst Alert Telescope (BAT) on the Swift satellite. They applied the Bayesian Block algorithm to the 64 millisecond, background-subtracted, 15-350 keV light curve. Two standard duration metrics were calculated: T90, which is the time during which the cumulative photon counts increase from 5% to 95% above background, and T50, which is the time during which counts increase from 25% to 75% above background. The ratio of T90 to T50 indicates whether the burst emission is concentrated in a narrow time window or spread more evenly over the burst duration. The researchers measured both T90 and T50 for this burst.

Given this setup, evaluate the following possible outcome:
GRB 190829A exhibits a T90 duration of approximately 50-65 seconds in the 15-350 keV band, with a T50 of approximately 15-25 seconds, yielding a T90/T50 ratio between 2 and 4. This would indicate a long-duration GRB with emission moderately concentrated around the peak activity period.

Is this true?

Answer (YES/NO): NO